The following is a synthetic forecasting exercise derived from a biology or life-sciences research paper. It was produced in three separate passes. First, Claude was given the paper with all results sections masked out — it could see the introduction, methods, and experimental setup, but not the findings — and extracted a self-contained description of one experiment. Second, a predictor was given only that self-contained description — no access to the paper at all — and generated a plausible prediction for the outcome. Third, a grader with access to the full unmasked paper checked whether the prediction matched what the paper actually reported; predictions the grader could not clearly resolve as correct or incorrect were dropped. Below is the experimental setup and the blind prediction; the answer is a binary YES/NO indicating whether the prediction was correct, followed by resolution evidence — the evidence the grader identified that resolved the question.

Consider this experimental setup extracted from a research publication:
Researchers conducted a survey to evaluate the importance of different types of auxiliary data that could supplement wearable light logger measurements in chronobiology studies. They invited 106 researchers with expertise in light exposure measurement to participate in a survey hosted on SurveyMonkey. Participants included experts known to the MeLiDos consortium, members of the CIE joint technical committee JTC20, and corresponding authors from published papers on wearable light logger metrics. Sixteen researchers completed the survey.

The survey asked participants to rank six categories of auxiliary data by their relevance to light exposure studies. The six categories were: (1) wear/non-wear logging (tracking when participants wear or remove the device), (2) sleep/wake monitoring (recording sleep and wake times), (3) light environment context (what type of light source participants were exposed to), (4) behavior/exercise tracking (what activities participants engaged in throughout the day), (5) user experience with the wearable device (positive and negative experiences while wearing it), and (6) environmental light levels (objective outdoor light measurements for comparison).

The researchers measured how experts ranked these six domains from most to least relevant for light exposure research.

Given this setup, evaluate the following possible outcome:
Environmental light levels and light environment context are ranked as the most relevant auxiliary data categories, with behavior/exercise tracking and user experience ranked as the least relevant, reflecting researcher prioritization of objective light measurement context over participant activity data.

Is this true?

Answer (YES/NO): NO